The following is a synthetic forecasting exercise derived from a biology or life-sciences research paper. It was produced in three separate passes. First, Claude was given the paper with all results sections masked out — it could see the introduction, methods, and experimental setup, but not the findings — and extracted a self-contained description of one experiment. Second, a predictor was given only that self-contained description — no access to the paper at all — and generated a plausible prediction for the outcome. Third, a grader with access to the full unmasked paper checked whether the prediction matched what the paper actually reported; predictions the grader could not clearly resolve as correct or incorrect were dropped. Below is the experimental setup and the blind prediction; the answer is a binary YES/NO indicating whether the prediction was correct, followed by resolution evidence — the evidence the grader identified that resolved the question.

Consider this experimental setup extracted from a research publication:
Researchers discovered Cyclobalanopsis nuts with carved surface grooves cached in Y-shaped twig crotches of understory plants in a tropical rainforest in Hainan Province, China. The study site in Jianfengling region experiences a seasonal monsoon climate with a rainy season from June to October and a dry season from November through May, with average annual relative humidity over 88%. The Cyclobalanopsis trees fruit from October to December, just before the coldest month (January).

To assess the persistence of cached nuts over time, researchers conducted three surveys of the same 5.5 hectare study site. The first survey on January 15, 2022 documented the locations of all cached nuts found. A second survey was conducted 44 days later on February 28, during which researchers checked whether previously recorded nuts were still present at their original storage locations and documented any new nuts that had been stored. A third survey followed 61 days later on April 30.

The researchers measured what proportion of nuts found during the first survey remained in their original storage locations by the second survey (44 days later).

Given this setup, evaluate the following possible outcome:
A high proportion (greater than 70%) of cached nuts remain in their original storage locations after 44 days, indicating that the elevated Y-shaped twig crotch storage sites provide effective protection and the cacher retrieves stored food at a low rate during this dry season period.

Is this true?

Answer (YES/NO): YES